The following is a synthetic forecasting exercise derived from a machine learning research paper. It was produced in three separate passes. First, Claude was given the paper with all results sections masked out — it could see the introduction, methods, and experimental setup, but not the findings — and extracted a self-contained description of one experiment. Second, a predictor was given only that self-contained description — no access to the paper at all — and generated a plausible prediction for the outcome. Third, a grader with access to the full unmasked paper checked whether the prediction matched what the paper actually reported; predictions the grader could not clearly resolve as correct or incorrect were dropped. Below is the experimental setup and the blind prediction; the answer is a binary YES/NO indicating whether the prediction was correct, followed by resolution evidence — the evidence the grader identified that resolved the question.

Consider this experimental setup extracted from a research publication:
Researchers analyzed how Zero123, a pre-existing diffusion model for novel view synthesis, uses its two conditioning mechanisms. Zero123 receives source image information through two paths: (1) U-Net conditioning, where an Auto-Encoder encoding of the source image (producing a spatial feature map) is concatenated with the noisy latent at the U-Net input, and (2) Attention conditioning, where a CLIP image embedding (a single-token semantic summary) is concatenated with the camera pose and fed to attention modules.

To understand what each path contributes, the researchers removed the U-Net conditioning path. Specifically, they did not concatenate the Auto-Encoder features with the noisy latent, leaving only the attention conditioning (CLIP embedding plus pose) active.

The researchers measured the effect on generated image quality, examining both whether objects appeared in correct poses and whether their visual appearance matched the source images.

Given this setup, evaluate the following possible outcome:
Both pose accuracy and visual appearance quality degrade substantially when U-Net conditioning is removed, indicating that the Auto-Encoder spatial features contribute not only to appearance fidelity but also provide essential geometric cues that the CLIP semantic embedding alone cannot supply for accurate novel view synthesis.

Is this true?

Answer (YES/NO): YES